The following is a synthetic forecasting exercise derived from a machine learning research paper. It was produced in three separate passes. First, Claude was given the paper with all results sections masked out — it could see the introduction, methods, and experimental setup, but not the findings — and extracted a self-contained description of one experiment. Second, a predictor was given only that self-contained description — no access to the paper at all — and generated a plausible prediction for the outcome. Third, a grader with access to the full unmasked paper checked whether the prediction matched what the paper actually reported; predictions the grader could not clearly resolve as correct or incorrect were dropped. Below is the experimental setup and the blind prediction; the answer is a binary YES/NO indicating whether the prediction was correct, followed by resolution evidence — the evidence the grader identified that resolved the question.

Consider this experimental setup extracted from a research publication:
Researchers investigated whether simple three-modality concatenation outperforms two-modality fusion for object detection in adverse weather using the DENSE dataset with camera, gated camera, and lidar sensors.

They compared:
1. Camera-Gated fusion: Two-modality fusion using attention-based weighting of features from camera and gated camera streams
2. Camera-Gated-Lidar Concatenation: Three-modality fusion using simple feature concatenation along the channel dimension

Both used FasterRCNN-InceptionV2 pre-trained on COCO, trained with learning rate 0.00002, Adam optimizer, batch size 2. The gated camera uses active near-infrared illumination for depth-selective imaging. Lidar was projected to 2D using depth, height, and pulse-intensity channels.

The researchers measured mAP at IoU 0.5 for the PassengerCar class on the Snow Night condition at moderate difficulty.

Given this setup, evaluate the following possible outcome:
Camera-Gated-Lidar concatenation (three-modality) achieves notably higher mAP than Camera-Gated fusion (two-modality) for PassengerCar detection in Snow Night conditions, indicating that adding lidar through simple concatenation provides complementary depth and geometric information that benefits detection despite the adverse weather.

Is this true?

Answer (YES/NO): NO